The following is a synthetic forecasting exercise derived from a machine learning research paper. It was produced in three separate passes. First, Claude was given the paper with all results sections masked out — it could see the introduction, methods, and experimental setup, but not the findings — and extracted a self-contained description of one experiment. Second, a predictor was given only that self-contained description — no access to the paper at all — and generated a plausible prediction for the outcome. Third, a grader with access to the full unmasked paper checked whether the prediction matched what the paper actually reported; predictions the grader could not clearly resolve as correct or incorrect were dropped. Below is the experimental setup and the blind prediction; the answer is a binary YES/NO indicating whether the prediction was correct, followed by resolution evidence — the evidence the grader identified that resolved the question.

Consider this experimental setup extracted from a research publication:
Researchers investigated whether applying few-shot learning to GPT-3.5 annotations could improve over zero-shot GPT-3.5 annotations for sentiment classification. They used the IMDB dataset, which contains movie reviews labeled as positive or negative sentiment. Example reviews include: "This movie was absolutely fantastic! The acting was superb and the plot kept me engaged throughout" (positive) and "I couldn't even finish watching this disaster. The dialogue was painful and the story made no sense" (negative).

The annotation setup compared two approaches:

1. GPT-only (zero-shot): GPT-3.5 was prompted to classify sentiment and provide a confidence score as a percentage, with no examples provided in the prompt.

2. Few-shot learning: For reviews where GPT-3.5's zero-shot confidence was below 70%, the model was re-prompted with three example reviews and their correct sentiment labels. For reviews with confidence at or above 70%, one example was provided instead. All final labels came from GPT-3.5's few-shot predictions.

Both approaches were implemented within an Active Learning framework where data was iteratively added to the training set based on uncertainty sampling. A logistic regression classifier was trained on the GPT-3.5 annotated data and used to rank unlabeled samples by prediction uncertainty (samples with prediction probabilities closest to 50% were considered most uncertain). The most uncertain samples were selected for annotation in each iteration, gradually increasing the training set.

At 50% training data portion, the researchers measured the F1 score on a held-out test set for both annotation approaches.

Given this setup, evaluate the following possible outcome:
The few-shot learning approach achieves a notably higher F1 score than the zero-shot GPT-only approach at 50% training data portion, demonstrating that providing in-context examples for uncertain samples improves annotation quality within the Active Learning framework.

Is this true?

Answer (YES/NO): NO